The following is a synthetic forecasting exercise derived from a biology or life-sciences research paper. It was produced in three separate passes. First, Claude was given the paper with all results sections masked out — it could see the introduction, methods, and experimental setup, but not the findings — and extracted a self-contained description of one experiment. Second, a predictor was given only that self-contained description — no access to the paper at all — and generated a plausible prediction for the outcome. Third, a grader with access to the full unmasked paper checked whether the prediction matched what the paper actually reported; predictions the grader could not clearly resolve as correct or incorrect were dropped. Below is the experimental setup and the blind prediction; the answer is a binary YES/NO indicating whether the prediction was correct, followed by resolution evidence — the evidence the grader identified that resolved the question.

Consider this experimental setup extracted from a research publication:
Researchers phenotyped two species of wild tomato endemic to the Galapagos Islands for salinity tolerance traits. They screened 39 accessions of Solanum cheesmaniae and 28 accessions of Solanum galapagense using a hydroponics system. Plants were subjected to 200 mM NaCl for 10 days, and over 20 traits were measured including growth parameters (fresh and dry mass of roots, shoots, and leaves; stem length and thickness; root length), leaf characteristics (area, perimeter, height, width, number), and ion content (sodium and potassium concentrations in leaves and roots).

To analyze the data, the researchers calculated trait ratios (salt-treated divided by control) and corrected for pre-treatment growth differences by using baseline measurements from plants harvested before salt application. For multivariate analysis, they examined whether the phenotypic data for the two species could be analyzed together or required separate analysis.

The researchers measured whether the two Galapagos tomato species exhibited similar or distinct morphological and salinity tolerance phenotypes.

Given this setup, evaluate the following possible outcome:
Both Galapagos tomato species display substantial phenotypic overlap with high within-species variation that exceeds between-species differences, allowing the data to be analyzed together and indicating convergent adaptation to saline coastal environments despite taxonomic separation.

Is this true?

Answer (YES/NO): NO